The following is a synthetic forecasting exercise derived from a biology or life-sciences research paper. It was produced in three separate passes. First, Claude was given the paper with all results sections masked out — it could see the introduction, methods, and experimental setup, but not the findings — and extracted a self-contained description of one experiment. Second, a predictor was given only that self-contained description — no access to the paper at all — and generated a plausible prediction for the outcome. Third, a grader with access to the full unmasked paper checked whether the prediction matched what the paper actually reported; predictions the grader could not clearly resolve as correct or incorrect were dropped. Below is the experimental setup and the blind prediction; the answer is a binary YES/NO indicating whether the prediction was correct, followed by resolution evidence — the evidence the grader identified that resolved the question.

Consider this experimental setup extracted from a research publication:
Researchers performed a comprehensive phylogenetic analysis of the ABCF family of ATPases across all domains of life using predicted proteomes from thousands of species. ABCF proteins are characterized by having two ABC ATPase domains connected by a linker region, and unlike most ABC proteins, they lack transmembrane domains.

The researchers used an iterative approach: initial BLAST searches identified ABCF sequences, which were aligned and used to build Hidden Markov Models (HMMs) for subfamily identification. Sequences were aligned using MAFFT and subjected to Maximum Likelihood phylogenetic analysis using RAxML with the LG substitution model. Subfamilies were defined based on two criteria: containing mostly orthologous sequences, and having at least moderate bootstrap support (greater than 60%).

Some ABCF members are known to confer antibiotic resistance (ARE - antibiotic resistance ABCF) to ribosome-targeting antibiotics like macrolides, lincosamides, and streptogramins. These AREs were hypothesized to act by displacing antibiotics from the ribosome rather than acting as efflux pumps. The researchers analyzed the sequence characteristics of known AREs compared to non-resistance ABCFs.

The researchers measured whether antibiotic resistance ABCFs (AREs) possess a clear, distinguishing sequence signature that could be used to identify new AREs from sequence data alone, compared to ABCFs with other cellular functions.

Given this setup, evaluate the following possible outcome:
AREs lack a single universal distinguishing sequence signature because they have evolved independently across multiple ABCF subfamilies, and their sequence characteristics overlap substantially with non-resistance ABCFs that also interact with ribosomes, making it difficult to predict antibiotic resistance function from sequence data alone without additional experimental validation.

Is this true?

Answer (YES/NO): YES